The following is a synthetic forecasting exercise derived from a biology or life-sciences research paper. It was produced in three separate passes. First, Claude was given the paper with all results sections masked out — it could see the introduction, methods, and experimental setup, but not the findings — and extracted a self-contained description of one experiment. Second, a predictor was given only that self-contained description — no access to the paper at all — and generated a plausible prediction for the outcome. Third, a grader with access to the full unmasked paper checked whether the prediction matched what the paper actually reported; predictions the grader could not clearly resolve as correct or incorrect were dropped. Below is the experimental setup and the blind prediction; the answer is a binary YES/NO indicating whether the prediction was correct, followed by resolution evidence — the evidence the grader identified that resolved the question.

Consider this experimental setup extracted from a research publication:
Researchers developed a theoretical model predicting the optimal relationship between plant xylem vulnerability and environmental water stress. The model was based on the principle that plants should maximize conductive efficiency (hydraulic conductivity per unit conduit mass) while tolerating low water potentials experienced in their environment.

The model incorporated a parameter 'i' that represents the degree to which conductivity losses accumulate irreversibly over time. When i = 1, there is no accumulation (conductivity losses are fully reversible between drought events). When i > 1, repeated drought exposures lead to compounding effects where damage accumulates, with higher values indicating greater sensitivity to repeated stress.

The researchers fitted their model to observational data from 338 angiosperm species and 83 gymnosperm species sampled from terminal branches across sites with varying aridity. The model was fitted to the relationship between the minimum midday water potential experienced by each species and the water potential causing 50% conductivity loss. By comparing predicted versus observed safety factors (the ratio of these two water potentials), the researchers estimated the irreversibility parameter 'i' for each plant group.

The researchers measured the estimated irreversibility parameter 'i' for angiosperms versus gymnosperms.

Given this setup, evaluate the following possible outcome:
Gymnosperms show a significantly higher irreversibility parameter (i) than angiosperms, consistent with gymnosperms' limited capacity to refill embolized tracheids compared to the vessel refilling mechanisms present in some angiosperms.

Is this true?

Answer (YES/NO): YES